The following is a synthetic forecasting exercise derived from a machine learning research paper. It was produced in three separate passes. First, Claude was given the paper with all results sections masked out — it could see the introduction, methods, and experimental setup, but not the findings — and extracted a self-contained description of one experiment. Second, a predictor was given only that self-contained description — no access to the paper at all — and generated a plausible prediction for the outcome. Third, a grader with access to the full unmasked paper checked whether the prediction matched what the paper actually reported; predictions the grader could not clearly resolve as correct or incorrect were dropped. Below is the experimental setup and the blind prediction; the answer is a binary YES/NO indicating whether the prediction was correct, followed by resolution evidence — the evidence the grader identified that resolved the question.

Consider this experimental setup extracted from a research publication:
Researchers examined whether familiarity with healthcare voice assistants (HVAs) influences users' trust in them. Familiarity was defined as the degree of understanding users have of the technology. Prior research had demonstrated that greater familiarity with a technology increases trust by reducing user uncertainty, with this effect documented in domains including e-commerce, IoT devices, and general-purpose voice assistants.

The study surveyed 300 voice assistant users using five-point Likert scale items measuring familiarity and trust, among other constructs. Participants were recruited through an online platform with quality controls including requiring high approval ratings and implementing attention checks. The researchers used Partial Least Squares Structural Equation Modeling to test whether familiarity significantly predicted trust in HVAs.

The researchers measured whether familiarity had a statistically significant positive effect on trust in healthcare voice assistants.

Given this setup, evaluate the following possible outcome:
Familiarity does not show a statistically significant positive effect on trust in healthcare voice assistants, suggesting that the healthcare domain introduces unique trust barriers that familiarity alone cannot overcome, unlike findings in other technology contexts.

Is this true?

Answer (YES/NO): YES